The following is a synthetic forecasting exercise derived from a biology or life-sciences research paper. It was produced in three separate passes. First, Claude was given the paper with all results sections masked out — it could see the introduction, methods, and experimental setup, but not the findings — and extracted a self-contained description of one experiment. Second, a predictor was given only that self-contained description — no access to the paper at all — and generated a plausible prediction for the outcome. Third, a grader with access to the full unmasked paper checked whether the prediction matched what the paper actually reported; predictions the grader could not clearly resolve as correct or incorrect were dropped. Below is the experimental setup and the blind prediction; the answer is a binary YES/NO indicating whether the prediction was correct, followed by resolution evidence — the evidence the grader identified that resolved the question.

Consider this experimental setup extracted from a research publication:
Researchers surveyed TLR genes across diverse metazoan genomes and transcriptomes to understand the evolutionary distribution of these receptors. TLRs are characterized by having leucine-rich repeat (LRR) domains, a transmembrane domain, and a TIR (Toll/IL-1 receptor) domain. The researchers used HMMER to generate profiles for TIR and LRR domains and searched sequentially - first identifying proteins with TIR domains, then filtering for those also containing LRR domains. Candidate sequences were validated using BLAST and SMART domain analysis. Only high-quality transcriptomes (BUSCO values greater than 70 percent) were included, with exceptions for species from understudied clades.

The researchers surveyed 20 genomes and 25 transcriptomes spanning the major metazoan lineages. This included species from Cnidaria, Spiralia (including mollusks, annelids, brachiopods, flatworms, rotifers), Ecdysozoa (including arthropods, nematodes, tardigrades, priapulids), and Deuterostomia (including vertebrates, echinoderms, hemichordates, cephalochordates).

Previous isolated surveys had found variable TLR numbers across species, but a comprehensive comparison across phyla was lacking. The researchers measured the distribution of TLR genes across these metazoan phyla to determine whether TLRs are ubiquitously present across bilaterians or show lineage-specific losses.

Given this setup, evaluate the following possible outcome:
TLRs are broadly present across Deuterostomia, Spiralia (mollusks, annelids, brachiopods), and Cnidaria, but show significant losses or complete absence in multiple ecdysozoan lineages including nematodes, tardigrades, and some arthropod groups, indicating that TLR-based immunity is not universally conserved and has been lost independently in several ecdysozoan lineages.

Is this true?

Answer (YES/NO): NO